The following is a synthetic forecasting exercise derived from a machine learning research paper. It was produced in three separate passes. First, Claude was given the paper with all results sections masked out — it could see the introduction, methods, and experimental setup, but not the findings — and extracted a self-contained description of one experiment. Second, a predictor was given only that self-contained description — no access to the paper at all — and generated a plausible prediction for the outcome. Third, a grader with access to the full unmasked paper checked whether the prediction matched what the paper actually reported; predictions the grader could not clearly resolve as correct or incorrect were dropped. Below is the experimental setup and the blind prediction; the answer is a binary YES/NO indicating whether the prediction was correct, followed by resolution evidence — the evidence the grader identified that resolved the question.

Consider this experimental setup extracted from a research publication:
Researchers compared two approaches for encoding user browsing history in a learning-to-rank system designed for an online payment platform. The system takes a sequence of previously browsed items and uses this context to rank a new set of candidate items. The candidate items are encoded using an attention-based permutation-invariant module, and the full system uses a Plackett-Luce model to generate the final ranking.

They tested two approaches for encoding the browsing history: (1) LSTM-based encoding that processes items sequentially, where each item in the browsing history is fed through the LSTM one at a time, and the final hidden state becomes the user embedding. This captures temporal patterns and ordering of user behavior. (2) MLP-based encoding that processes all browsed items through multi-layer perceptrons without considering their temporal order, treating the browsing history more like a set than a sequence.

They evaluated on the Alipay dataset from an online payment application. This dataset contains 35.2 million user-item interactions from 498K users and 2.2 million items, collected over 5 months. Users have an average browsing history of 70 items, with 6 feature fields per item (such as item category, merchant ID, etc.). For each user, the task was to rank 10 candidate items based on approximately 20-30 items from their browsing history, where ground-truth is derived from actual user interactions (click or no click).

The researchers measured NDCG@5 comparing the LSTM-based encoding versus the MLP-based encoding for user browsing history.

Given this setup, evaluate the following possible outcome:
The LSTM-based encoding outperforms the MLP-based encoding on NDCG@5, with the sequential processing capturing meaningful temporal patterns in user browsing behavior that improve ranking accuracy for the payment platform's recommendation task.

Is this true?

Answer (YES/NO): YES